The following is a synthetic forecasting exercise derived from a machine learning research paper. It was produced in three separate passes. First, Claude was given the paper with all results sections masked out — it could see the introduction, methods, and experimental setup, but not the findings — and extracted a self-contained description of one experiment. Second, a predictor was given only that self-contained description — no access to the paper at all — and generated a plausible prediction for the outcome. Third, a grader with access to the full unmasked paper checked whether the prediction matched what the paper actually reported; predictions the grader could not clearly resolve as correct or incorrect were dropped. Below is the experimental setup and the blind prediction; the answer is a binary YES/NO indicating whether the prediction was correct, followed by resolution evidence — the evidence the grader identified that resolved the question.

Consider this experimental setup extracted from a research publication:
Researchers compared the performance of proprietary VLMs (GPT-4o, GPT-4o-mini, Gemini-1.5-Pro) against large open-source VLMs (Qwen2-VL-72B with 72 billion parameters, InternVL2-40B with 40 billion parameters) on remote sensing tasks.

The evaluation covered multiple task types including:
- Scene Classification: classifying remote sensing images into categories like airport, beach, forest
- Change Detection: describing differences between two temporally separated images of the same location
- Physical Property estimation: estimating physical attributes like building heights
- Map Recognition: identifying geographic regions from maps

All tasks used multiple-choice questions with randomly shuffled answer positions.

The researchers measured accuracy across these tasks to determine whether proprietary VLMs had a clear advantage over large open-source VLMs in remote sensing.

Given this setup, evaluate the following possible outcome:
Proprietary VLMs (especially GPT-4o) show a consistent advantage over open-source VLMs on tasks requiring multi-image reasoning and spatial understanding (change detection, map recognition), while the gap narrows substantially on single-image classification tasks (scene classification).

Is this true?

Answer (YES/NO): NO